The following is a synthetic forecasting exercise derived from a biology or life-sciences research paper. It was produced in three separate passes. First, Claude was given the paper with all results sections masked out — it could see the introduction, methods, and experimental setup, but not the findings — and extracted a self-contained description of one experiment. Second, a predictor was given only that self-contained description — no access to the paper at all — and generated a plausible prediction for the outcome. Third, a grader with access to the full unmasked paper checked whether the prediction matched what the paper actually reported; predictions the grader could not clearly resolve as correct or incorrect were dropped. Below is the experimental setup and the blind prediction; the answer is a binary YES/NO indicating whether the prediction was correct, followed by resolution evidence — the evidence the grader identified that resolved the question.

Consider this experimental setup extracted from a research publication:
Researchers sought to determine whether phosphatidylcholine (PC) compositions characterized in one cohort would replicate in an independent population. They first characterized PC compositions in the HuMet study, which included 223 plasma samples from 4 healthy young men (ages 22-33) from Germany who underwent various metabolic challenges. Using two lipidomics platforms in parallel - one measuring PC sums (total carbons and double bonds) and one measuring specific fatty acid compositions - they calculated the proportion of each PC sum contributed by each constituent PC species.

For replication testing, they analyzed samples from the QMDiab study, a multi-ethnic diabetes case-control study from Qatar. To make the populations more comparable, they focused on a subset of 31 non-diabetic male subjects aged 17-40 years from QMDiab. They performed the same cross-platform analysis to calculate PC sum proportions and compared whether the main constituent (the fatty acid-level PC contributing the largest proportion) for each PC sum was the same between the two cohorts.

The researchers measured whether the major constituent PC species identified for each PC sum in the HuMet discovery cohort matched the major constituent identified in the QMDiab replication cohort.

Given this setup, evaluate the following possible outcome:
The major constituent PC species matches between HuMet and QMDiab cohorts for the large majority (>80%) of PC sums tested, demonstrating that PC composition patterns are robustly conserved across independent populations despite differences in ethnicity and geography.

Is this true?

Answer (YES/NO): YES